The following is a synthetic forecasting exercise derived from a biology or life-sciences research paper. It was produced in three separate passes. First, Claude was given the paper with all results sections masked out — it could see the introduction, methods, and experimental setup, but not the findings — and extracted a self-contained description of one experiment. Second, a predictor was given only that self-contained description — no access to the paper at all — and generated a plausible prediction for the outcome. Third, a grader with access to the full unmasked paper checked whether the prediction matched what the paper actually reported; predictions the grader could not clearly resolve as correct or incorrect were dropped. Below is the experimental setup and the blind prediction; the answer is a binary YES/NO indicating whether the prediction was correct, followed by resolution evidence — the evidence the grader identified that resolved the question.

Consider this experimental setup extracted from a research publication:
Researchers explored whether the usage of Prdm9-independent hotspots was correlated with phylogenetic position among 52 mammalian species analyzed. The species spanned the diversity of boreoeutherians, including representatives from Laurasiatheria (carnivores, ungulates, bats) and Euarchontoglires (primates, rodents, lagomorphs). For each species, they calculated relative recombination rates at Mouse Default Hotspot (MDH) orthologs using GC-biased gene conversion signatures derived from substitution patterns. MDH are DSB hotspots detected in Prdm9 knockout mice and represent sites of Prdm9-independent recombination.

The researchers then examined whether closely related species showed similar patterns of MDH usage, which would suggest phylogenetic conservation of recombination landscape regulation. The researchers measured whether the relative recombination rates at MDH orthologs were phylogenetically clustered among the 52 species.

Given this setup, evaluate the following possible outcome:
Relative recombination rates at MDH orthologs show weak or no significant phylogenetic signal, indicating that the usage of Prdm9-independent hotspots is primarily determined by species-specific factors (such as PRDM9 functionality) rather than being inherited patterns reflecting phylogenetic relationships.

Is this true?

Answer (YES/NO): YES